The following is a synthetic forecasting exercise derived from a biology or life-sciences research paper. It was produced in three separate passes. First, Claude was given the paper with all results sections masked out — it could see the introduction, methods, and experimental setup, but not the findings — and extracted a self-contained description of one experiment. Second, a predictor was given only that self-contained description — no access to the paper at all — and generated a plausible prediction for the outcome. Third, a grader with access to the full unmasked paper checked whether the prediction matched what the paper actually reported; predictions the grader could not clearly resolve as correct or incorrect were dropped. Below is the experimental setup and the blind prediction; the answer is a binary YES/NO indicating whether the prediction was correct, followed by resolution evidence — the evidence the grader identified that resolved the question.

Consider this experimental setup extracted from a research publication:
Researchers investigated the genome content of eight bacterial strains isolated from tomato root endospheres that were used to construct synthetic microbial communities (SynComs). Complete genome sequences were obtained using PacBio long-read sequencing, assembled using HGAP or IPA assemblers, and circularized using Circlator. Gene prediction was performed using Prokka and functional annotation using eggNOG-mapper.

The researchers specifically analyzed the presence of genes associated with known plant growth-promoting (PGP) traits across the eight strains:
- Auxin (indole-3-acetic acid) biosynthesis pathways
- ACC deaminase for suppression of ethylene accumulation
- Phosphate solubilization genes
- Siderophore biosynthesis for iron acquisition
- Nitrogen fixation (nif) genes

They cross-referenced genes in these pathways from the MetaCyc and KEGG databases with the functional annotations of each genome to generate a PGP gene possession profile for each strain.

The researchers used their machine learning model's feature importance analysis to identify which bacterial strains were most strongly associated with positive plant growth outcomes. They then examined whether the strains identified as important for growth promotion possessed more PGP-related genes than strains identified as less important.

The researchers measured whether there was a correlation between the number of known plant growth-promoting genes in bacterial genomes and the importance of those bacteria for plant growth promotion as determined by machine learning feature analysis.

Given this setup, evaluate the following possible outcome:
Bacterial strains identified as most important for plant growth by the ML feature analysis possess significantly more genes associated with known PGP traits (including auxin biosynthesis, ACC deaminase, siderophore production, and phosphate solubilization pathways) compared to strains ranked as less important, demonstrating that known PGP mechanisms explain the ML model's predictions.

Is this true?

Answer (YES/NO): NO